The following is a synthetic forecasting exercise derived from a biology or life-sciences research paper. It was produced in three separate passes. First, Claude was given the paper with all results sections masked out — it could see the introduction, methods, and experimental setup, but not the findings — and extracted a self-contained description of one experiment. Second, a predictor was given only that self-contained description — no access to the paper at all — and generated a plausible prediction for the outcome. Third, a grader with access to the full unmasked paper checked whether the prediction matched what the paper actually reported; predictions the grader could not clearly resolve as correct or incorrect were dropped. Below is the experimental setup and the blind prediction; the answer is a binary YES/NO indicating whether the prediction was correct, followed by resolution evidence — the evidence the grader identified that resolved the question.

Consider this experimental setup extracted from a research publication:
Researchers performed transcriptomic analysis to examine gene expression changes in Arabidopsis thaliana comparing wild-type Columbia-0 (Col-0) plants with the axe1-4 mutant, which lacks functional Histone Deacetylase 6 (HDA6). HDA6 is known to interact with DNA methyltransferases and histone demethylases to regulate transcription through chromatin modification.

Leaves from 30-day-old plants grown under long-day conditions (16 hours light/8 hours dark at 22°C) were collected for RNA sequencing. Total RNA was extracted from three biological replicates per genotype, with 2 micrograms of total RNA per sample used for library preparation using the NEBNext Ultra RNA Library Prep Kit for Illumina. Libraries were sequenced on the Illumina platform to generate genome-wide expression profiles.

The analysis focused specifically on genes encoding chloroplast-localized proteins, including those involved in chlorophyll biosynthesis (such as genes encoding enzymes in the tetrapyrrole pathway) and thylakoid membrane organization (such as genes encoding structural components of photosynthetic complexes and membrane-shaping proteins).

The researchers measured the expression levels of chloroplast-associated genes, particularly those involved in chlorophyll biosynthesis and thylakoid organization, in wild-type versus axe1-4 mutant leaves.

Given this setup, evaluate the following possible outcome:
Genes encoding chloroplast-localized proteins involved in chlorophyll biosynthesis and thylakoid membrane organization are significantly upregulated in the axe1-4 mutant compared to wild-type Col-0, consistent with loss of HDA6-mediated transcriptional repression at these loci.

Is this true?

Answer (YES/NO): NO